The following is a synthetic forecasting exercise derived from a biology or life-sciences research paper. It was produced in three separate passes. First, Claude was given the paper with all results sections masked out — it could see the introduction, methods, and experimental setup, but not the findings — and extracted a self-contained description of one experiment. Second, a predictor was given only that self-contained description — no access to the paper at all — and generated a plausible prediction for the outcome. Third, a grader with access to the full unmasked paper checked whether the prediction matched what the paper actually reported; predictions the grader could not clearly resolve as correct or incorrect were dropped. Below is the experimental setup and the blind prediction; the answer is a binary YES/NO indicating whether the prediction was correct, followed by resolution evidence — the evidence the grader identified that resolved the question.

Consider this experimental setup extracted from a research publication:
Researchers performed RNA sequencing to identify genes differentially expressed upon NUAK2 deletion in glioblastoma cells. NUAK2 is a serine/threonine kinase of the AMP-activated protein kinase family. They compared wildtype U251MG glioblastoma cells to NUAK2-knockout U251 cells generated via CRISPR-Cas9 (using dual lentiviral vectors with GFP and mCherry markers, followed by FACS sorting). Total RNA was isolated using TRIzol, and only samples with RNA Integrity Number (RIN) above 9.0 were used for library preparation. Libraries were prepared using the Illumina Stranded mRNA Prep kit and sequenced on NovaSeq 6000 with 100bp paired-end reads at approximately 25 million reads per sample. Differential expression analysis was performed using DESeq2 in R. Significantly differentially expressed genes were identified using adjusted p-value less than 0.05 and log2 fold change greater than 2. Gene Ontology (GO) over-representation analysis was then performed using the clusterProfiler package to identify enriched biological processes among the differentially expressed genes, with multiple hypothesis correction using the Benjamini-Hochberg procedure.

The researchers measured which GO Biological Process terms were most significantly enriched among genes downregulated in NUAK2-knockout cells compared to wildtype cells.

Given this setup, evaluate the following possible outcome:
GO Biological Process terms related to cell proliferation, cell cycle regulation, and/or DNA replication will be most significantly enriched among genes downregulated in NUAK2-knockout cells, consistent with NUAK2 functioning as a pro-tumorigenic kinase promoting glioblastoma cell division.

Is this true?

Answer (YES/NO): NO